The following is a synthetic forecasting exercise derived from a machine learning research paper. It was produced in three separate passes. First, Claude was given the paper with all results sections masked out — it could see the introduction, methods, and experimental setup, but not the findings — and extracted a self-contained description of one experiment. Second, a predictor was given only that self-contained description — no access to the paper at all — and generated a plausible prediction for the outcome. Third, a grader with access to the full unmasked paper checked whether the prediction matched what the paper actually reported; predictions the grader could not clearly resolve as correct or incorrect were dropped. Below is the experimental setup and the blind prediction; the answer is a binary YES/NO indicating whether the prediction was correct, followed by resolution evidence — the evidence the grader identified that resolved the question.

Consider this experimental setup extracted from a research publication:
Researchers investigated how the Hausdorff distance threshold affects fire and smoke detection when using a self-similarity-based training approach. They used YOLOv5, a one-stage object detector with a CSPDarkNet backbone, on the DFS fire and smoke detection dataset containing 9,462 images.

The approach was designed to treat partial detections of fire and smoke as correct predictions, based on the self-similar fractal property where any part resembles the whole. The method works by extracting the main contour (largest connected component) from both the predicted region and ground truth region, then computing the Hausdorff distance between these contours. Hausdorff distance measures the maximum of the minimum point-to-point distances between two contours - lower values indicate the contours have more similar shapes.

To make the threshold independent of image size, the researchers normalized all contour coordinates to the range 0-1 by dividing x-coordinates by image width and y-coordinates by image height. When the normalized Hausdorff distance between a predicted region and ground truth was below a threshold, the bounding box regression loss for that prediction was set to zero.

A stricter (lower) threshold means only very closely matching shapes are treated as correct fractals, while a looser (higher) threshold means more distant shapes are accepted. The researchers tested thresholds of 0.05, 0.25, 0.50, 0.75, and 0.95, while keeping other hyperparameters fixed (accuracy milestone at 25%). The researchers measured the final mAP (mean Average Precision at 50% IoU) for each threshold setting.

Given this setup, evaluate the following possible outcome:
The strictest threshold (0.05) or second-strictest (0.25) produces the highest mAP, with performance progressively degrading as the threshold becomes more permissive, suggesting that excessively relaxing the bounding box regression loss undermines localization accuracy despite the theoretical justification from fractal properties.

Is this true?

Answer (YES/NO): NO